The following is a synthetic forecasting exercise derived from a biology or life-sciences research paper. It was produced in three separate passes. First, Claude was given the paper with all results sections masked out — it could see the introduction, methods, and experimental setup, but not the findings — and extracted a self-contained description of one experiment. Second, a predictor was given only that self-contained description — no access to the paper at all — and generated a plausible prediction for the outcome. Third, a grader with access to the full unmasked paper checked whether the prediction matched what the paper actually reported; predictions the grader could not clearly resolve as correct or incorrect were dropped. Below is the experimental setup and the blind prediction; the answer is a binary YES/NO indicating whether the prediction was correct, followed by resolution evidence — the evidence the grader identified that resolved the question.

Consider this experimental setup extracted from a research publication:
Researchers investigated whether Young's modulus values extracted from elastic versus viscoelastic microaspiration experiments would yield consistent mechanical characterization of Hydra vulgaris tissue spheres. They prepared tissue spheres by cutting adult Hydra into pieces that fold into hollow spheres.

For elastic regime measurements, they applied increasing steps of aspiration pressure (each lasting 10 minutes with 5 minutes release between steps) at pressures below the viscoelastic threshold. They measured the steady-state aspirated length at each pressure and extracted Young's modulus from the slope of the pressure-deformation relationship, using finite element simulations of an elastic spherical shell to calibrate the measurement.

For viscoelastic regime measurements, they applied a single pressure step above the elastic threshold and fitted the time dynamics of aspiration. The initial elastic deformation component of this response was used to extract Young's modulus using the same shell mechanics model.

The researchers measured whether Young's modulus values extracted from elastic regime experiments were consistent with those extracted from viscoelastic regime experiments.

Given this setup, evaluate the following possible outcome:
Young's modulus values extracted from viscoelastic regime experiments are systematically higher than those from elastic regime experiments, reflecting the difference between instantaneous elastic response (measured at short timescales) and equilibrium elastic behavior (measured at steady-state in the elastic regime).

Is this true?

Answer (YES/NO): NO